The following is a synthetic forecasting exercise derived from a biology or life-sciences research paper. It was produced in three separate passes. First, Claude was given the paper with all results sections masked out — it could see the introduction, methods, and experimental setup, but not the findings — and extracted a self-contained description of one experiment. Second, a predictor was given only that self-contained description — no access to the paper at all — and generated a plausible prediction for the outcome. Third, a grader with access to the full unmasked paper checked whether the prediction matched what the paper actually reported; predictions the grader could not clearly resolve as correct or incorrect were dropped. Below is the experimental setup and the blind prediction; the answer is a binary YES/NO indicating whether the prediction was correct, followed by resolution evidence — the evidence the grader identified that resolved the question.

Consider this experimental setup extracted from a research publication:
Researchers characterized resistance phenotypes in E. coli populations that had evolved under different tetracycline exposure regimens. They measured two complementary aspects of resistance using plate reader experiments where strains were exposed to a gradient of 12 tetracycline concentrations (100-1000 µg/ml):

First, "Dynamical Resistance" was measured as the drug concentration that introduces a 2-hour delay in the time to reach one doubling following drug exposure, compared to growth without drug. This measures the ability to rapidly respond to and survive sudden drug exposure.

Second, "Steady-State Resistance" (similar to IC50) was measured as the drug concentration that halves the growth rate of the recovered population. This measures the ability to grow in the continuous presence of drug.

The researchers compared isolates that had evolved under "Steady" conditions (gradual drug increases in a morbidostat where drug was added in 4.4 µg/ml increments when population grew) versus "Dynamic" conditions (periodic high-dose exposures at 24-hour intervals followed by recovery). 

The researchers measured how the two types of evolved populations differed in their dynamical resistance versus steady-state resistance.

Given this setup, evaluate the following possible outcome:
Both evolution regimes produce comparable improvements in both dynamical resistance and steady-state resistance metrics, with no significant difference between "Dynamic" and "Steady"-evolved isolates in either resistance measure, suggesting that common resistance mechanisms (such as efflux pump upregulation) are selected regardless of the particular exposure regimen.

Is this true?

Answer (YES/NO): NO